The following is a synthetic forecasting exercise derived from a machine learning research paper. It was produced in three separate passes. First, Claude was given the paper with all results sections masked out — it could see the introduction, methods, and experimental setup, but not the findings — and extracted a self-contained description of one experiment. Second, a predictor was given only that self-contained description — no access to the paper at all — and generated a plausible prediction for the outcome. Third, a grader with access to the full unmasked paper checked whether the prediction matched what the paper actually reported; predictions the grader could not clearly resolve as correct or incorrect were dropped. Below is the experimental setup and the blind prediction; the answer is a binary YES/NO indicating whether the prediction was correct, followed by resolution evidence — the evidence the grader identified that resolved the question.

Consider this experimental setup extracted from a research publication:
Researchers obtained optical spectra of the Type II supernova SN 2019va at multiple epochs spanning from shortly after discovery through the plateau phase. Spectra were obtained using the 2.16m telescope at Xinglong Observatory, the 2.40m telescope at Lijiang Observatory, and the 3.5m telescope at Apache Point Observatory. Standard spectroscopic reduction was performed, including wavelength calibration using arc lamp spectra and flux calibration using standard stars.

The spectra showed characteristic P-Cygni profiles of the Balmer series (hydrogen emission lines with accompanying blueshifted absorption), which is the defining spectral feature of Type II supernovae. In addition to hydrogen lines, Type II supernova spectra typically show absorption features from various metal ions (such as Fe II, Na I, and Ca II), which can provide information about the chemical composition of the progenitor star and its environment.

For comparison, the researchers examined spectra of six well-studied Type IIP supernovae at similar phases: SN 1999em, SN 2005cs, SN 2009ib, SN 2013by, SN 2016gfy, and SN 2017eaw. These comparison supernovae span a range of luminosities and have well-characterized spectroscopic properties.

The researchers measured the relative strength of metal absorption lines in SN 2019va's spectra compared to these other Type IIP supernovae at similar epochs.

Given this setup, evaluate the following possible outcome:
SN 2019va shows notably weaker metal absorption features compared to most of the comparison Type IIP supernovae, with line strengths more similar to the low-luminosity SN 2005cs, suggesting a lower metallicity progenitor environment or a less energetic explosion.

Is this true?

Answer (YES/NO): NO